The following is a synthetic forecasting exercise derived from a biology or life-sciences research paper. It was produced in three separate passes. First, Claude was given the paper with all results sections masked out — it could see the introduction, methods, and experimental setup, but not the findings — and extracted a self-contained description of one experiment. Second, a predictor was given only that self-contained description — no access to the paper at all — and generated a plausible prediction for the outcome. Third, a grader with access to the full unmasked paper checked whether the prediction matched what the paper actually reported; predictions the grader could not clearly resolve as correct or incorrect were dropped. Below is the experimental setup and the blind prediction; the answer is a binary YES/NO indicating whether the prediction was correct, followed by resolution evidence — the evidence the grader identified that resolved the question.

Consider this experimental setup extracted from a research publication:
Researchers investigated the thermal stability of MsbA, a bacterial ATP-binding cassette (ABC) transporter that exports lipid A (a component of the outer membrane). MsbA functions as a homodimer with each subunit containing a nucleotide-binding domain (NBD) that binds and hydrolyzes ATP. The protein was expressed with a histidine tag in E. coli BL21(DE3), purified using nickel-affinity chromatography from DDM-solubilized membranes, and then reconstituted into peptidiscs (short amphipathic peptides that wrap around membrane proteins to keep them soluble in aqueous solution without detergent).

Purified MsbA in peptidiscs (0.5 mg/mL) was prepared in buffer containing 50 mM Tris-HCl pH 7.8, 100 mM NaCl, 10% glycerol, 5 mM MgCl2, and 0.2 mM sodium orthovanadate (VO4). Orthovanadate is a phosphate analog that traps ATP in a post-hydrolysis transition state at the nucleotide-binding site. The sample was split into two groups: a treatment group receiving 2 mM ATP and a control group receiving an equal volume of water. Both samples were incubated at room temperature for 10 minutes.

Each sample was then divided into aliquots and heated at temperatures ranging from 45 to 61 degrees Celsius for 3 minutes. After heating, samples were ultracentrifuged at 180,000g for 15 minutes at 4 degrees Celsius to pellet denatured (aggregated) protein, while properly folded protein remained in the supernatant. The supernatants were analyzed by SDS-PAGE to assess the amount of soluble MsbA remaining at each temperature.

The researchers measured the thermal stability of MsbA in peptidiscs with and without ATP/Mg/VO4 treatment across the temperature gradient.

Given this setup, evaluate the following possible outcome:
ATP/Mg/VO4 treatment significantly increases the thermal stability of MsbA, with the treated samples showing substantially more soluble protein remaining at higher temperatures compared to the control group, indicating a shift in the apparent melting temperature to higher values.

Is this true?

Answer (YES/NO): YES